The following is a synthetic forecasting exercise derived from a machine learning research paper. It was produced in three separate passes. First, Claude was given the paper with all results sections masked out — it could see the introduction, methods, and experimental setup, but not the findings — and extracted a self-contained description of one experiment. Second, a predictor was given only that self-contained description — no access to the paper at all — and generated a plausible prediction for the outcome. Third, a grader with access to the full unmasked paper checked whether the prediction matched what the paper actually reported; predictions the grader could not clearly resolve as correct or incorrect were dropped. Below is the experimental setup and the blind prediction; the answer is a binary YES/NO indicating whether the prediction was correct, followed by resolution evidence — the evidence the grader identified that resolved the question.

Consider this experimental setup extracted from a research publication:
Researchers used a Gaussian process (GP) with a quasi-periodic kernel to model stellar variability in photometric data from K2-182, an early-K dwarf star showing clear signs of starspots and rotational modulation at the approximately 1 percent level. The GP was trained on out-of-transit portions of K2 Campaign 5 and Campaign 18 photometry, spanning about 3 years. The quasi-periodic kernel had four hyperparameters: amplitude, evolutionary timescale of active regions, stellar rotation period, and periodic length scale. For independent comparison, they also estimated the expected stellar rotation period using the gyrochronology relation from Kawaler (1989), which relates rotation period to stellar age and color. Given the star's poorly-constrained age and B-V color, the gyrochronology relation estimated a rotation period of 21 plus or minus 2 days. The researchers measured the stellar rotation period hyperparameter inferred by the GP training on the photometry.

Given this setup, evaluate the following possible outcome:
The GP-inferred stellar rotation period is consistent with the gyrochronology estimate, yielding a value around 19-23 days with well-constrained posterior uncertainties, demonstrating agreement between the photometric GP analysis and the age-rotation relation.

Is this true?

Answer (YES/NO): NO